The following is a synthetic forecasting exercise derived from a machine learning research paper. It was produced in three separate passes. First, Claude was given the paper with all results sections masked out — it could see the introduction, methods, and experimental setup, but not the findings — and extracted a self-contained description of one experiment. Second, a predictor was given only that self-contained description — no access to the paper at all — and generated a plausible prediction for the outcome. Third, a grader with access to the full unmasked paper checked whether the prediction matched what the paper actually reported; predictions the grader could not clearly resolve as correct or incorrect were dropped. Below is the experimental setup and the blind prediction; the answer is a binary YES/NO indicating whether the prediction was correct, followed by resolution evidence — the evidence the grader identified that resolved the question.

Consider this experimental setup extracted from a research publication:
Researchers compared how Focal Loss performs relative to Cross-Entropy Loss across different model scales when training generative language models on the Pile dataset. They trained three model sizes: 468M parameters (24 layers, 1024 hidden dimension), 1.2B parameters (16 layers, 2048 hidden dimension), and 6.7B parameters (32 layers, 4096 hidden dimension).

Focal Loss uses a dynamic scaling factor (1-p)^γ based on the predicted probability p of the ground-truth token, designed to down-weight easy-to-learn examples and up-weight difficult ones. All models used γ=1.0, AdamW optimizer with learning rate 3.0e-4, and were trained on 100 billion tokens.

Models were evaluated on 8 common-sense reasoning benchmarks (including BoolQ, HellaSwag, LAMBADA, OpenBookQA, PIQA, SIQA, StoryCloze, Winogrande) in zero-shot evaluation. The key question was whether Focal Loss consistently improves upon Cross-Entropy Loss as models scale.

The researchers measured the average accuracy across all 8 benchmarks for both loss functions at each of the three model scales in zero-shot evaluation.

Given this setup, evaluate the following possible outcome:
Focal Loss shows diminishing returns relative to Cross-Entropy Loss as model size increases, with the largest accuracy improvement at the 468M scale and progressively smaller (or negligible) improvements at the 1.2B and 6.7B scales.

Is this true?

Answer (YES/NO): NO